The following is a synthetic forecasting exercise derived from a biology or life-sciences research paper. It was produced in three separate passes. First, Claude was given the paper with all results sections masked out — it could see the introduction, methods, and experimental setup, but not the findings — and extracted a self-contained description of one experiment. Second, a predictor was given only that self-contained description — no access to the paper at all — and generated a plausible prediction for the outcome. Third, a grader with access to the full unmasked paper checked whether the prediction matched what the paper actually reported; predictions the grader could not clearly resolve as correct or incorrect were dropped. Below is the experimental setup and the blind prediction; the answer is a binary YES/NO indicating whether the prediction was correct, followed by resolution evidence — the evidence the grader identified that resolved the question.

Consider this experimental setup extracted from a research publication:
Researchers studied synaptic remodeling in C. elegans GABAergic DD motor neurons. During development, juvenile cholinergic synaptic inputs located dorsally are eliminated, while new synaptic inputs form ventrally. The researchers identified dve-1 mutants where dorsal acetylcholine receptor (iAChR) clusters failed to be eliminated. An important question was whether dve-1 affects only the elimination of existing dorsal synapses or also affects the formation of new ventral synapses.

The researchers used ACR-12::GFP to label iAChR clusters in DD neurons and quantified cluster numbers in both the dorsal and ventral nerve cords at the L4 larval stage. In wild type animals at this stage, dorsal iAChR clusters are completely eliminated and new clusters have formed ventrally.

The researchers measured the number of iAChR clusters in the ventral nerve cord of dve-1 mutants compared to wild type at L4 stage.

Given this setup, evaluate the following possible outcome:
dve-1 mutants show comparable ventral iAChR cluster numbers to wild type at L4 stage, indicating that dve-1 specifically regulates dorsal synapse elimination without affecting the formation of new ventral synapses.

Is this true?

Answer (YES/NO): YES